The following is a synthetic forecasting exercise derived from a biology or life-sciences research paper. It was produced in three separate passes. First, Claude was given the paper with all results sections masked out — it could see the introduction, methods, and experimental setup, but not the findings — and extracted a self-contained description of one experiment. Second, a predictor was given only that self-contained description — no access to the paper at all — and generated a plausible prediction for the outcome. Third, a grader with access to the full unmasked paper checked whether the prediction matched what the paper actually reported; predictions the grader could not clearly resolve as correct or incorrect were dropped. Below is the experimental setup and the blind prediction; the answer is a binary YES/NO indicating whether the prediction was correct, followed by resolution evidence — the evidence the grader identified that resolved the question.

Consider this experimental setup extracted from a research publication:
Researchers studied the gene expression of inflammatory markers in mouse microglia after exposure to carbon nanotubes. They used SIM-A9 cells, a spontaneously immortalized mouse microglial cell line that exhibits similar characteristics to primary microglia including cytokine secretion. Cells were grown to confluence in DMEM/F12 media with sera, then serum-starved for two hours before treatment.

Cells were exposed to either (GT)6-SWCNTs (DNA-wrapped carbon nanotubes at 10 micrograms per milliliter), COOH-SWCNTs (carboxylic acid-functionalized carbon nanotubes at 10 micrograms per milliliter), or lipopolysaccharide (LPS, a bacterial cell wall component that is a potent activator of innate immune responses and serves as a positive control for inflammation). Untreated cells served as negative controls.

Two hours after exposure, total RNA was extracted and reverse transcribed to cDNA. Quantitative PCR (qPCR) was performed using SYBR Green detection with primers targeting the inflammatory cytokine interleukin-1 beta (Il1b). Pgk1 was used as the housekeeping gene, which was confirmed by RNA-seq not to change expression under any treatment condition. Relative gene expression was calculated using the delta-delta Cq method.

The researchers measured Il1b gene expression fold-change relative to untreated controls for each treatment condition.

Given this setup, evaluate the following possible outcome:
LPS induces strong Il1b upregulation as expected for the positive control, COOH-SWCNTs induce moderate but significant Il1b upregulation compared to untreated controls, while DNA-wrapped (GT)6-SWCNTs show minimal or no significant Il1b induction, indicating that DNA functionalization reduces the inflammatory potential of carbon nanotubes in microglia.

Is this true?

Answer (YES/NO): NO